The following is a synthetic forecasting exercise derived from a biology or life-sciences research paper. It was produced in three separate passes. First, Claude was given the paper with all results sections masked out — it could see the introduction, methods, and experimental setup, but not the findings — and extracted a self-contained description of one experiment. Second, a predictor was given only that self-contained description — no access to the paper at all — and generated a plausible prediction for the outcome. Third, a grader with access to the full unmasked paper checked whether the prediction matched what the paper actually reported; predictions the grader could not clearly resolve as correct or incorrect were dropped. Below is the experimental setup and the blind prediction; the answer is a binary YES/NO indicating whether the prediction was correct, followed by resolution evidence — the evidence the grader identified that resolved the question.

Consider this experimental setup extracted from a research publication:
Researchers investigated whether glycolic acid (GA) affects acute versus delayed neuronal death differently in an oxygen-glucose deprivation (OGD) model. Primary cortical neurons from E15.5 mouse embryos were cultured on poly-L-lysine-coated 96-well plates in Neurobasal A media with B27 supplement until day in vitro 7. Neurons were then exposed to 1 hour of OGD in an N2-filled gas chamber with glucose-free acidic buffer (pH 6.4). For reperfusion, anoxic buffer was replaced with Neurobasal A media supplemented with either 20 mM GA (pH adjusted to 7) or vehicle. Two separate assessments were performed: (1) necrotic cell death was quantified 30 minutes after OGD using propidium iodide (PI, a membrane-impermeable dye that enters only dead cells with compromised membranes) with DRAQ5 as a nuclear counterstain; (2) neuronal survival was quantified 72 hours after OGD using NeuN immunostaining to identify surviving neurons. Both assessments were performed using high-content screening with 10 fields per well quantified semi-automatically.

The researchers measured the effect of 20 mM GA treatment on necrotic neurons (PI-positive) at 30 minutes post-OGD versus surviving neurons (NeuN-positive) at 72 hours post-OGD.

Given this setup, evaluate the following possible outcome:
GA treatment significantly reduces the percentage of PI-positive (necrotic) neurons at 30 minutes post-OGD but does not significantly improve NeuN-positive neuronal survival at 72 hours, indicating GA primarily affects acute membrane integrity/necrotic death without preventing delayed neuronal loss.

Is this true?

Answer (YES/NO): NO